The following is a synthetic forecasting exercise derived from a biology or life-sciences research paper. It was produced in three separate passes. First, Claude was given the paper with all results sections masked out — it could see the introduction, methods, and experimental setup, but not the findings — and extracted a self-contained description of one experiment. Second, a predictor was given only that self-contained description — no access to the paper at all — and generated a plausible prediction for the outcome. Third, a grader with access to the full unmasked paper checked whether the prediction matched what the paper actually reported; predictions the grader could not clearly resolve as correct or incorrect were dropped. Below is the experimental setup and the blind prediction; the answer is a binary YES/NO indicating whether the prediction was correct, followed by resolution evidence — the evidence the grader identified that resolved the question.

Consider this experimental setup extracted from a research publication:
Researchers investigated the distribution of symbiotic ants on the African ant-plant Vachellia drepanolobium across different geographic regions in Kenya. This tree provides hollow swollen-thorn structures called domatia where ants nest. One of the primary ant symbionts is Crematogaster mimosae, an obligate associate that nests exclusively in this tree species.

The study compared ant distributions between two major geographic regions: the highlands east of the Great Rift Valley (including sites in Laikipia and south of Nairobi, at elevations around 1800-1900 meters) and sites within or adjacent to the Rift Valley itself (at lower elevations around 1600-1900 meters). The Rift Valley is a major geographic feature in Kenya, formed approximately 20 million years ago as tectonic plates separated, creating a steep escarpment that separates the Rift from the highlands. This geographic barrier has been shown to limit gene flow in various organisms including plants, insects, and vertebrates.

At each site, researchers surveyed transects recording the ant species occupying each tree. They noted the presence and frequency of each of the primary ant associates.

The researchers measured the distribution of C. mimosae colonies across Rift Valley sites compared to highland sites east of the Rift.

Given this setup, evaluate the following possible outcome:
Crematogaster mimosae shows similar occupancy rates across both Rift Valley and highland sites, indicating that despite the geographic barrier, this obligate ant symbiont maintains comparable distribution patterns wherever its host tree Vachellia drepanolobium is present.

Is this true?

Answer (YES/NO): NO